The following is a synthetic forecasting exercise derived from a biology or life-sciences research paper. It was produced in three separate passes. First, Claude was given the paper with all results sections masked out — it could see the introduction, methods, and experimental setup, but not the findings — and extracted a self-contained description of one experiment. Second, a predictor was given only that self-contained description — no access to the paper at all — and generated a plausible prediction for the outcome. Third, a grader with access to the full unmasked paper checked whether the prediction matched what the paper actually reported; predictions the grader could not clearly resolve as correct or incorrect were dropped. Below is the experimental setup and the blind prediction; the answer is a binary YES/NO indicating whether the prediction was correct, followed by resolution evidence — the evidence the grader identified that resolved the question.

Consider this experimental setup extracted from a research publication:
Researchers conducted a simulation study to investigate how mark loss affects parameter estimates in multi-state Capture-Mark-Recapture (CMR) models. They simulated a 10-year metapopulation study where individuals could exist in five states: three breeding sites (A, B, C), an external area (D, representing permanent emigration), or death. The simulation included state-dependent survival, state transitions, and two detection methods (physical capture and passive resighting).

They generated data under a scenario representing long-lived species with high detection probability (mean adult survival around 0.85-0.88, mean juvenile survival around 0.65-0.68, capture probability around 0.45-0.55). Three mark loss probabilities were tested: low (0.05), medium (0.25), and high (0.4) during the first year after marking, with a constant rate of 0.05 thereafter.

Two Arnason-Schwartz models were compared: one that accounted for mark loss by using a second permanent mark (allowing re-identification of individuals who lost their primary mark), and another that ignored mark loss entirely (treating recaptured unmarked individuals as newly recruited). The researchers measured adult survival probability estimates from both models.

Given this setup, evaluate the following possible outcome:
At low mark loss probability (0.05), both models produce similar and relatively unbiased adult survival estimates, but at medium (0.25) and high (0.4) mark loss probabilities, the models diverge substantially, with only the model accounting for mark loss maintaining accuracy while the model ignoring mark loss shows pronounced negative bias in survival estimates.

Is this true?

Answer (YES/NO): NO